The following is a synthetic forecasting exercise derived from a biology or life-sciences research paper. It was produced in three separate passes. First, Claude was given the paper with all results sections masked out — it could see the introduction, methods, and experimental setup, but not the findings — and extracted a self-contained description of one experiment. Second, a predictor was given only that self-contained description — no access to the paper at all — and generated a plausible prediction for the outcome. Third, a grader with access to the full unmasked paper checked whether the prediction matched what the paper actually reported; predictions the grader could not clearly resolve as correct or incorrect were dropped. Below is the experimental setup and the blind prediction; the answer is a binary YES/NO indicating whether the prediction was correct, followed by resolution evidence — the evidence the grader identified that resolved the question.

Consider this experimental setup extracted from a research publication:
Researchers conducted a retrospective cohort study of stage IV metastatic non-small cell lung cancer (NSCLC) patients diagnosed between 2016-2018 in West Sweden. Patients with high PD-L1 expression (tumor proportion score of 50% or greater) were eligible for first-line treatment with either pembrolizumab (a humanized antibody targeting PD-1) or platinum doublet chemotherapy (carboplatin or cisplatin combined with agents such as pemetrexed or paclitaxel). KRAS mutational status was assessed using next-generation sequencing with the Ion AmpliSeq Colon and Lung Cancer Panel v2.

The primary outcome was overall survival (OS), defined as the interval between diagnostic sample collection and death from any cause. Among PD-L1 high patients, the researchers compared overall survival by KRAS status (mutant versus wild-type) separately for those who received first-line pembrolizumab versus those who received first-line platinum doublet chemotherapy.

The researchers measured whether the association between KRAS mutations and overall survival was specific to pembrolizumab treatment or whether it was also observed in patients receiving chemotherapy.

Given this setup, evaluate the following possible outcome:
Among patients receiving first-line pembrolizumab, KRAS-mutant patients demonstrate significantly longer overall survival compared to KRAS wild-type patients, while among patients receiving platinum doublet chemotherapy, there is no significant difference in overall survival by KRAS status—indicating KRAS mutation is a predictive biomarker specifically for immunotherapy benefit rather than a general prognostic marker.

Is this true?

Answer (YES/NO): NO